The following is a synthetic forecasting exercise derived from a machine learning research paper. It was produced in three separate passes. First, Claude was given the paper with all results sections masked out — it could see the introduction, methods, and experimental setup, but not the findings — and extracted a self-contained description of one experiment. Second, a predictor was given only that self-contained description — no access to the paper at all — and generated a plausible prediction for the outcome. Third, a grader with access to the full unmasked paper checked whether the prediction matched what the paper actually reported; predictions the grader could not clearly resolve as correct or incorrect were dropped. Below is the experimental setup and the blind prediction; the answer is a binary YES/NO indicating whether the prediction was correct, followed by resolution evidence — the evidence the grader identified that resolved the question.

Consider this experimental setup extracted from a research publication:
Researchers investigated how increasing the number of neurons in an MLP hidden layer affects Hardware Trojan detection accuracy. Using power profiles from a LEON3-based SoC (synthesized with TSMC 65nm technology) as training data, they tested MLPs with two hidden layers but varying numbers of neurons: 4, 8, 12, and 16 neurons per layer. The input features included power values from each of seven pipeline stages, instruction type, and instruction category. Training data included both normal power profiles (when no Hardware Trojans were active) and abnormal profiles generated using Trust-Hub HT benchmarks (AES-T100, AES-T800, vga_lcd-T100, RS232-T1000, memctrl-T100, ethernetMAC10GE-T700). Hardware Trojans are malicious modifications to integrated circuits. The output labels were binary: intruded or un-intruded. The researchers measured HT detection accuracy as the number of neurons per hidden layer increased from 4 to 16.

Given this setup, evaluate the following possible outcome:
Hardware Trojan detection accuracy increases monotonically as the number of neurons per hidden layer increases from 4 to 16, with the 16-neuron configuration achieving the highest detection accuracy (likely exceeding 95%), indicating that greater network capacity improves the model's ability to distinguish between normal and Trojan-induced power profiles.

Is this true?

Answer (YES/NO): NO